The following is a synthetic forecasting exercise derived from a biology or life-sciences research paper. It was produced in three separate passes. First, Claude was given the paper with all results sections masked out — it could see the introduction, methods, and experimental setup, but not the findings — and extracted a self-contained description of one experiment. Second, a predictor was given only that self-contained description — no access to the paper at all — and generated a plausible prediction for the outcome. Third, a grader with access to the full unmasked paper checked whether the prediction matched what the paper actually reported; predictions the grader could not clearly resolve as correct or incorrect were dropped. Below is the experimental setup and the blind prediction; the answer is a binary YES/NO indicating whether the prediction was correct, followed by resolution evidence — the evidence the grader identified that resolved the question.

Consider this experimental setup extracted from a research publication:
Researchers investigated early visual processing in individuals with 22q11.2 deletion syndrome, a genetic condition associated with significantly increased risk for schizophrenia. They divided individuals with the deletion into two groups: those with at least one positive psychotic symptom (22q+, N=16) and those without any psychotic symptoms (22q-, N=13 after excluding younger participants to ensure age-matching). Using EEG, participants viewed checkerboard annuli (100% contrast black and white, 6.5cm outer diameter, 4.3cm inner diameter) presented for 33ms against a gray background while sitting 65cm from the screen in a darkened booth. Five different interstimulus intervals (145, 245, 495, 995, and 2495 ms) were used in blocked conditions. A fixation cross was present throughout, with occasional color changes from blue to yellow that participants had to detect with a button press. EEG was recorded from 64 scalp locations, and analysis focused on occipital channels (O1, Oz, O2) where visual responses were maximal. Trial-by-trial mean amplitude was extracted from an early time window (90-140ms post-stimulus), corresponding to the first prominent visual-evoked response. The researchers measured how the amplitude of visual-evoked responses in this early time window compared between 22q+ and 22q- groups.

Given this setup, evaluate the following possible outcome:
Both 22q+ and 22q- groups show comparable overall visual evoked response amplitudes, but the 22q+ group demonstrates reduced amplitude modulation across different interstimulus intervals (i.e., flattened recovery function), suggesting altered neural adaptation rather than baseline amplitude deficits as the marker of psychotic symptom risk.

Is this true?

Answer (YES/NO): YES